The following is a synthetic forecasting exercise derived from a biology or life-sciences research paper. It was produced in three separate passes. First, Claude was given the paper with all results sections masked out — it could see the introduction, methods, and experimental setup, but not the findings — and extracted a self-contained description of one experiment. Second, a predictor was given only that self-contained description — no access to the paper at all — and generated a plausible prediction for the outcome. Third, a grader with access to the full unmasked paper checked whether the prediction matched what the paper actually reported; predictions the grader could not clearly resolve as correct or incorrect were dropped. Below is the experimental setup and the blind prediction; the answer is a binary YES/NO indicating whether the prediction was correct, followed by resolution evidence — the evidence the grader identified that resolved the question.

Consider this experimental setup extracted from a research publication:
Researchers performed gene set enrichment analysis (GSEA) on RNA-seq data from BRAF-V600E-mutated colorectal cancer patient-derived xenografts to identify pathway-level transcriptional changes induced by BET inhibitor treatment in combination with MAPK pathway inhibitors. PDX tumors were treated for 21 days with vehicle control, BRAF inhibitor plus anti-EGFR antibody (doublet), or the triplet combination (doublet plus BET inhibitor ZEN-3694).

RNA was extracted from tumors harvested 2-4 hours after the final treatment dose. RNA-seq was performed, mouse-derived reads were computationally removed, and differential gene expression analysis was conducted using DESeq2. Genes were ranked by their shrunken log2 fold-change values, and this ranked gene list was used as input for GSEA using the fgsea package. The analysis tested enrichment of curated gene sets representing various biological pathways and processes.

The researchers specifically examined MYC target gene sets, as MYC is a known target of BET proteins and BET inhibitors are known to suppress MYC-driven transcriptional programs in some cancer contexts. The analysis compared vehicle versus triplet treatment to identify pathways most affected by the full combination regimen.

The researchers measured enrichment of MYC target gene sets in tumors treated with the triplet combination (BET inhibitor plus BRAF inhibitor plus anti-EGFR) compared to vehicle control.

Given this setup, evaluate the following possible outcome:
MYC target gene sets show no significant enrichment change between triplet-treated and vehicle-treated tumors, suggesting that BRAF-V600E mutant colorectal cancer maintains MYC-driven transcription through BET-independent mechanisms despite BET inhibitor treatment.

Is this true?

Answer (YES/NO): NO